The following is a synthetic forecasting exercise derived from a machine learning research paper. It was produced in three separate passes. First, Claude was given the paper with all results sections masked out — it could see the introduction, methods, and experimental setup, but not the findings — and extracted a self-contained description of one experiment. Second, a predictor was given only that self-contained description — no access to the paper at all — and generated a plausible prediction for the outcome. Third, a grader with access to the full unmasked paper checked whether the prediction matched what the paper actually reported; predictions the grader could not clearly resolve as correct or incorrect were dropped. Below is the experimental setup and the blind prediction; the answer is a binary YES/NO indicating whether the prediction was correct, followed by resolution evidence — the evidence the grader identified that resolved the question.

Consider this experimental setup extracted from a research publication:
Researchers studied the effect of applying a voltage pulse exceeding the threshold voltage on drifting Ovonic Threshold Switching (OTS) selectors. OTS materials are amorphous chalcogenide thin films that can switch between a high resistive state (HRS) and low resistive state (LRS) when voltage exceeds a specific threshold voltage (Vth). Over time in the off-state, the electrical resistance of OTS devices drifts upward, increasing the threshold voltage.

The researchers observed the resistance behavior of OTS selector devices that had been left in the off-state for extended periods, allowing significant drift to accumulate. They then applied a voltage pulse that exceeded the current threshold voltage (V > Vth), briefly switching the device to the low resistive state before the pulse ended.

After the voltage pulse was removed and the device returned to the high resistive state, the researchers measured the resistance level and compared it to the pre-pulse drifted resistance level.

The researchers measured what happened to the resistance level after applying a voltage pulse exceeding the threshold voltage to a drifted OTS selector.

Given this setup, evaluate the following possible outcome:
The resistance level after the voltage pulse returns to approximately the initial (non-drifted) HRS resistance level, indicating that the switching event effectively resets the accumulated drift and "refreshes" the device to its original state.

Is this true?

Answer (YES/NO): YES